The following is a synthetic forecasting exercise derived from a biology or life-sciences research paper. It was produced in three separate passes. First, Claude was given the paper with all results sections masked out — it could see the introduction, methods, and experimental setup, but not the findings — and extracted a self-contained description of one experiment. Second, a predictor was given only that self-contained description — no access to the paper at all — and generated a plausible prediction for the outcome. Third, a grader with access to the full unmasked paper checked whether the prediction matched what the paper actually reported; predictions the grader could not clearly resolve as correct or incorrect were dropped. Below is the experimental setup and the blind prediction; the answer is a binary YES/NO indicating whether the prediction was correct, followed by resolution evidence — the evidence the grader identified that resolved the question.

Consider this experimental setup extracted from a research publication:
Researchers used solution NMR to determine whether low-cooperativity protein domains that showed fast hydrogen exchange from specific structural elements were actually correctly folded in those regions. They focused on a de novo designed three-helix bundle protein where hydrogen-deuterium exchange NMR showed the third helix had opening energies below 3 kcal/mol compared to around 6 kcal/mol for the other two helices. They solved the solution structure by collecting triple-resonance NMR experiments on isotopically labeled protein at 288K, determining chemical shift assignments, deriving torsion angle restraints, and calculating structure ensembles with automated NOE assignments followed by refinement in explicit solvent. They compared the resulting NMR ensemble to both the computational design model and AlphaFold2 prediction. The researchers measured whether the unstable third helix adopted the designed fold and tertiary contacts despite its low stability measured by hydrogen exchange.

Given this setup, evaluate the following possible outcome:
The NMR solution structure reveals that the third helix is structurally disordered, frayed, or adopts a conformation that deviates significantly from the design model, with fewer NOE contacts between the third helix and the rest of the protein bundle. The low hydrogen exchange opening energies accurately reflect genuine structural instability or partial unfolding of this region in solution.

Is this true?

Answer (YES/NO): NO